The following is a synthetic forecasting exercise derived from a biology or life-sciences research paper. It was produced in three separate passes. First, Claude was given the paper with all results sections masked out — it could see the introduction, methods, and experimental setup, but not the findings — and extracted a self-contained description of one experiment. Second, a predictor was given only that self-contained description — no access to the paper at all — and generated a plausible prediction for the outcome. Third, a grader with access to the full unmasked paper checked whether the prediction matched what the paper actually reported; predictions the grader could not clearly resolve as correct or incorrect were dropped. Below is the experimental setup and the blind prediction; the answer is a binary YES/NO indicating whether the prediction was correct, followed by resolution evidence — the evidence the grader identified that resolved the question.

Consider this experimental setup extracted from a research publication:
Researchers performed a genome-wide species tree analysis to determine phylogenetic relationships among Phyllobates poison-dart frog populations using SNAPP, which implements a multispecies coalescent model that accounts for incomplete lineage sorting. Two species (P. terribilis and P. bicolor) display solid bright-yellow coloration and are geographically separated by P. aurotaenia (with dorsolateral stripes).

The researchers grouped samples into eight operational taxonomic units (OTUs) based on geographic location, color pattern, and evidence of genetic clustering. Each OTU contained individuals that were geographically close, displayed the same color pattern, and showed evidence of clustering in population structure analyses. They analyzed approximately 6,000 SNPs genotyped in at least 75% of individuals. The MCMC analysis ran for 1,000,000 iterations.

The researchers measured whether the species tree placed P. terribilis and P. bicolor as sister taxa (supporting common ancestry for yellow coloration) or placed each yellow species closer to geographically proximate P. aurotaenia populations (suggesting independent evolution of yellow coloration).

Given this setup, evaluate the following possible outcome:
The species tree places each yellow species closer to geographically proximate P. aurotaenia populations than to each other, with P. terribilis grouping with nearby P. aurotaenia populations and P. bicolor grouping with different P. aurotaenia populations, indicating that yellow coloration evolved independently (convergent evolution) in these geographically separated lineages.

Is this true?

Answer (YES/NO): YES